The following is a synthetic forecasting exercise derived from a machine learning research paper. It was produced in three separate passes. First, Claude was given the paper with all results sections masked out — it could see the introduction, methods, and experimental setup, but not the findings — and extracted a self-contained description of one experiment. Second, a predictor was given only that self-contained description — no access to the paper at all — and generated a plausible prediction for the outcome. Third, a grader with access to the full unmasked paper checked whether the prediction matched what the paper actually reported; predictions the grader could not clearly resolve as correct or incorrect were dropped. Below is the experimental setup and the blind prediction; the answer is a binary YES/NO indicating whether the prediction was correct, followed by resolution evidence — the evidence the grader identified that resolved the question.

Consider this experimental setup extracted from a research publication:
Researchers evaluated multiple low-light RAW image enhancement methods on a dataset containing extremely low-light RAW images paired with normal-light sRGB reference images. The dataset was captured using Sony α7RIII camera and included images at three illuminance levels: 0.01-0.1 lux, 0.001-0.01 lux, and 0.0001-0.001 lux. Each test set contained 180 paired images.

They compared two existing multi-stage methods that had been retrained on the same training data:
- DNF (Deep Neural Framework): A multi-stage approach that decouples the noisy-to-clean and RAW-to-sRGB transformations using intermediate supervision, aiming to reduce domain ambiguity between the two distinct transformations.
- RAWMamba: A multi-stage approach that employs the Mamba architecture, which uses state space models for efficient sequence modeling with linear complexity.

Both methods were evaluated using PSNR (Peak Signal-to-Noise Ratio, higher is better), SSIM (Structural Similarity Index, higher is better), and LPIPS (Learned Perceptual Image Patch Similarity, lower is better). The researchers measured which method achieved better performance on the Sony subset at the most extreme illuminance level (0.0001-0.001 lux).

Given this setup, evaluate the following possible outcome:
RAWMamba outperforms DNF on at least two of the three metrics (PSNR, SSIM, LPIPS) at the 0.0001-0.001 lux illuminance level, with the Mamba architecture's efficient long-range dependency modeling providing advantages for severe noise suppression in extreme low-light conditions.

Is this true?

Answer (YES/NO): NO